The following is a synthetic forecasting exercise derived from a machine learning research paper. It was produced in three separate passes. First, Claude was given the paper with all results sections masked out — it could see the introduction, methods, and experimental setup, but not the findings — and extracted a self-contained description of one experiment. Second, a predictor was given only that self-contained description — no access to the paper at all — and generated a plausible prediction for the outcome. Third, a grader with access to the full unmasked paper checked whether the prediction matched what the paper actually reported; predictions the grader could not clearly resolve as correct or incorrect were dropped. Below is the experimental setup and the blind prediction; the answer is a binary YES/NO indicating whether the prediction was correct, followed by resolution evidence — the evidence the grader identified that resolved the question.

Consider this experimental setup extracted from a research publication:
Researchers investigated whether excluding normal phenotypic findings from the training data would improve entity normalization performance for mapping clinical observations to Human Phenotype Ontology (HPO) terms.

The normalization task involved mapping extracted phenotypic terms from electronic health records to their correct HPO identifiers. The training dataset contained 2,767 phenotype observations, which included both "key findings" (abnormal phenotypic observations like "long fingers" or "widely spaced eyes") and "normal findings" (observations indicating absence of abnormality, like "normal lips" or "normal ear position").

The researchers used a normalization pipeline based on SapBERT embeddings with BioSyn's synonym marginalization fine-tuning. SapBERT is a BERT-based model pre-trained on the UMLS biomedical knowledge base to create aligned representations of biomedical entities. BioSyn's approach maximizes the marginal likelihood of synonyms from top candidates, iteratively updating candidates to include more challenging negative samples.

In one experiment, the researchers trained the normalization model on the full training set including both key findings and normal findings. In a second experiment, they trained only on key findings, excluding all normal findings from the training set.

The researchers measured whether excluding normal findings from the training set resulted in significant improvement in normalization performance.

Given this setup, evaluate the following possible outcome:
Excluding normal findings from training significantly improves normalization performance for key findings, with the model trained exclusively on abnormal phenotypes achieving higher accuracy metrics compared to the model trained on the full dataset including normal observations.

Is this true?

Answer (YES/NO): NO